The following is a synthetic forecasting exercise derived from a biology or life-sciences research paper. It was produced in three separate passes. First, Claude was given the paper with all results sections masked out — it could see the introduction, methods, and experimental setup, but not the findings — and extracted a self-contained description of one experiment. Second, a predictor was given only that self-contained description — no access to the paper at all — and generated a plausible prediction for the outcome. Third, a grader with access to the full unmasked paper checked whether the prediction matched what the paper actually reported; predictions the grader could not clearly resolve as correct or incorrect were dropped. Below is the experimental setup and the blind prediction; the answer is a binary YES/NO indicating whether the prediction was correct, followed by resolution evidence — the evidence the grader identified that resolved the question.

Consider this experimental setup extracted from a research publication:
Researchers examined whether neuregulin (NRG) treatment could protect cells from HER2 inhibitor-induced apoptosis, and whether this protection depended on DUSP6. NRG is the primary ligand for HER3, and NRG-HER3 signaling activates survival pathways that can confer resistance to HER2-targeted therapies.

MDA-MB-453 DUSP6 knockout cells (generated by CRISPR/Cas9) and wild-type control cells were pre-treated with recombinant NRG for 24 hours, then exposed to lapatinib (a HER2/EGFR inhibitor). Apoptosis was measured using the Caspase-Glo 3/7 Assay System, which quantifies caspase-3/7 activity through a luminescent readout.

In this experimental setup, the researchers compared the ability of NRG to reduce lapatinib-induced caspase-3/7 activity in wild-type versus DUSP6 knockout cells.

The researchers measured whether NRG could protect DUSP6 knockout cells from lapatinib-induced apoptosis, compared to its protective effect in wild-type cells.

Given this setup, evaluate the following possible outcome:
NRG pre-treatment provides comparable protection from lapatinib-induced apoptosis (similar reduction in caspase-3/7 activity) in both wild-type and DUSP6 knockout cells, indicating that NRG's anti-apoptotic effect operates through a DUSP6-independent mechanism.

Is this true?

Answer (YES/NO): NO